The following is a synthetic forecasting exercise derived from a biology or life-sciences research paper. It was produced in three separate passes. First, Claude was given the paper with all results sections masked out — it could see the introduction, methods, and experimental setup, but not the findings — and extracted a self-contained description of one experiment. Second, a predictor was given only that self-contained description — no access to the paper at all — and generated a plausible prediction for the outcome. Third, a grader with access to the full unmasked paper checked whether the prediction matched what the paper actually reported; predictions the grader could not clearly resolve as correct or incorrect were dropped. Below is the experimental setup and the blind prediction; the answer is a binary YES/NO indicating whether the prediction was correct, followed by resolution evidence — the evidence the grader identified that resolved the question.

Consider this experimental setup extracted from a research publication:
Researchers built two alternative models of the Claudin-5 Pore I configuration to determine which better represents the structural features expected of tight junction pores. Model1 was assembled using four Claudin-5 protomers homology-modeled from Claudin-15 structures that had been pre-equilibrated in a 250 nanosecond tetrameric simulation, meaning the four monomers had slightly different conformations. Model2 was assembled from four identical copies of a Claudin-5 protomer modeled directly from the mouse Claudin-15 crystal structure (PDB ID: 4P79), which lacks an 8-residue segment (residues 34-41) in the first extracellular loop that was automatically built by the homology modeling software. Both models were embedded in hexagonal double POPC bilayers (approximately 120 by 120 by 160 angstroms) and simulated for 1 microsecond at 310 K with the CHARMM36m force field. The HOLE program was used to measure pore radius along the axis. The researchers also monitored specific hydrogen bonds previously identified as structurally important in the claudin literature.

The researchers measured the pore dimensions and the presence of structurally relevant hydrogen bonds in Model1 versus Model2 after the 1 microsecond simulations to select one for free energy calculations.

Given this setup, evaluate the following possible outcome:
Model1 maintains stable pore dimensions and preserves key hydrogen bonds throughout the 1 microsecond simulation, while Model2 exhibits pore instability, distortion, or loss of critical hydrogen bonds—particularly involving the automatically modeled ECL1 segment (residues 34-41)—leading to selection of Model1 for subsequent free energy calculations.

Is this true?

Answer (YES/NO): NO